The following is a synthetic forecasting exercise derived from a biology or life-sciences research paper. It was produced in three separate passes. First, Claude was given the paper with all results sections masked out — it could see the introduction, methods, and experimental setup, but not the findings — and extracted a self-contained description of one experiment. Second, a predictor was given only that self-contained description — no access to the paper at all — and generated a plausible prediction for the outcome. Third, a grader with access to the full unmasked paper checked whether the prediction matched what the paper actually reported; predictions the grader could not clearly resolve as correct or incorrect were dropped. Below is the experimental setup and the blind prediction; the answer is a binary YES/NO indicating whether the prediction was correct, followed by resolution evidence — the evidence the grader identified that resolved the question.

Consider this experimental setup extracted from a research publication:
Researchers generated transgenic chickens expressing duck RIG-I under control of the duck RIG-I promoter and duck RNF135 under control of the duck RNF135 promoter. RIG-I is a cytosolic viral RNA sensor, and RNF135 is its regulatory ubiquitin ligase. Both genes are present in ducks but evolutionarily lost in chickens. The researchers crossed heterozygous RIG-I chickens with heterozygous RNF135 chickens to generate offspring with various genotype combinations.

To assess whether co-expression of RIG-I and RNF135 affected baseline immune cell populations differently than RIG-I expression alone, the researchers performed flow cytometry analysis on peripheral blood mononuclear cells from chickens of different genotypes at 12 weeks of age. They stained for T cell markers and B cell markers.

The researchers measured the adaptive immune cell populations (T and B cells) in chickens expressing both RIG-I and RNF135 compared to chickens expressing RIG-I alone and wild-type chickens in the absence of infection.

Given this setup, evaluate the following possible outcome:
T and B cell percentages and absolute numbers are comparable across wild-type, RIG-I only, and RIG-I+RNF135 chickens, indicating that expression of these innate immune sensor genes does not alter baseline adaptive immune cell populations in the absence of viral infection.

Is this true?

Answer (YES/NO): NO